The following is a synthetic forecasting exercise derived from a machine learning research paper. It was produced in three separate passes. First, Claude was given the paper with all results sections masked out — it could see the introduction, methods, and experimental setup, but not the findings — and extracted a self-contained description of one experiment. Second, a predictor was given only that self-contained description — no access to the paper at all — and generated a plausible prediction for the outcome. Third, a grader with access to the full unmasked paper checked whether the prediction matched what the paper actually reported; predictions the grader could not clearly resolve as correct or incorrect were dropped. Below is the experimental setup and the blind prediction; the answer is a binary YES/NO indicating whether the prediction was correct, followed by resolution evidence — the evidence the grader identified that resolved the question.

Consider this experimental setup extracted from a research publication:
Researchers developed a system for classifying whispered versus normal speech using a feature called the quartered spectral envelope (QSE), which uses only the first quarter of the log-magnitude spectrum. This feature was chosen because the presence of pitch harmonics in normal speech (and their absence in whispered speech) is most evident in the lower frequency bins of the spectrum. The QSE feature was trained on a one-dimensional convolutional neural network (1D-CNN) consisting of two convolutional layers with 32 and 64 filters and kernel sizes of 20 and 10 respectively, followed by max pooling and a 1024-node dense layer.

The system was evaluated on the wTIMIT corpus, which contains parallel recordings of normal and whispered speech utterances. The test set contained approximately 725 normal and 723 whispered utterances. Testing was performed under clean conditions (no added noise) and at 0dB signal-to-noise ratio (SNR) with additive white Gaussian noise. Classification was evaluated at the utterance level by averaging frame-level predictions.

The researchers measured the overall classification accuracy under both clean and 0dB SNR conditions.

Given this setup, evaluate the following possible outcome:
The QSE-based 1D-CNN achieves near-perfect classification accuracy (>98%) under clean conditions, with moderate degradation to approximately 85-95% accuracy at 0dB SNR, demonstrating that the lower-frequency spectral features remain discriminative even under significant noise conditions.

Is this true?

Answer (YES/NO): YES